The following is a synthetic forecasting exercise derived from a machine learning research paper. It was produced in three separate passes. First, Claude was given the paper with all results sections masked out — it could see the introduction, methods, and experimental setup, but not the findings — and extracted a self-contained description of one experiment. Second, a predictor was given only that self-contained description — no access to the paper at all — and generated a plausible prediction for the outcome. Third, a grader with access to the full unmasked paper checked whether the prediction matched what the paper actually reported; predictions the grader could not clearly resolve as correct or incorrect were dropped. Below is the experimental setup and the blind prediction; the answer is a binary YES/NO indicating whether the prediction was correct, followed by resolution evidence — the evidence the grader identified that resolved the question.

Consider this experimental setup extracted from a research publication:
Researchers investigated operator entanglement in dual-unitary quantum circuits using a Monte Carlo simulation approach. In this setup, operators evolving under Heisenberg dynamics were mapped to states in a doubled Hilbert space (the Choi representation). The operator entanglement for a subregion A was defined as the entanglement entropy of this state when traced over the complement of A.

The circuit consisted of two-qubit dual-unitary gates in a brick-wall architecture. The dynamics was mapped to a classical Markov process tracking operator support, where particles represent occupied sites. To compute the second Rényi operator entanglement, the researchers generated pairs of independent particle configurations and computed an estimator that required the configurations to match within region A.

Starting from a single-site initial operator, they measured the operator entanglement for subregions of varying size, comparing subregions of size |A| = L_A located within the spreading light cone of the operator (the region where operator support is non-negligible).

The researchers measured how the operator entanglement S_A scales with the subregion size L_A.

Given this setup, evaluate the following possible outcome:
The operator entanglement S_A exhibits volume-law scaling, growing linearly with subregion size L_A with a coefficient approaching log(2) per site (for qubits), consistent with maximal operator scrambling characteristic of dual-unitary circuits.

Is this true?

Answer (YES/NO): NO